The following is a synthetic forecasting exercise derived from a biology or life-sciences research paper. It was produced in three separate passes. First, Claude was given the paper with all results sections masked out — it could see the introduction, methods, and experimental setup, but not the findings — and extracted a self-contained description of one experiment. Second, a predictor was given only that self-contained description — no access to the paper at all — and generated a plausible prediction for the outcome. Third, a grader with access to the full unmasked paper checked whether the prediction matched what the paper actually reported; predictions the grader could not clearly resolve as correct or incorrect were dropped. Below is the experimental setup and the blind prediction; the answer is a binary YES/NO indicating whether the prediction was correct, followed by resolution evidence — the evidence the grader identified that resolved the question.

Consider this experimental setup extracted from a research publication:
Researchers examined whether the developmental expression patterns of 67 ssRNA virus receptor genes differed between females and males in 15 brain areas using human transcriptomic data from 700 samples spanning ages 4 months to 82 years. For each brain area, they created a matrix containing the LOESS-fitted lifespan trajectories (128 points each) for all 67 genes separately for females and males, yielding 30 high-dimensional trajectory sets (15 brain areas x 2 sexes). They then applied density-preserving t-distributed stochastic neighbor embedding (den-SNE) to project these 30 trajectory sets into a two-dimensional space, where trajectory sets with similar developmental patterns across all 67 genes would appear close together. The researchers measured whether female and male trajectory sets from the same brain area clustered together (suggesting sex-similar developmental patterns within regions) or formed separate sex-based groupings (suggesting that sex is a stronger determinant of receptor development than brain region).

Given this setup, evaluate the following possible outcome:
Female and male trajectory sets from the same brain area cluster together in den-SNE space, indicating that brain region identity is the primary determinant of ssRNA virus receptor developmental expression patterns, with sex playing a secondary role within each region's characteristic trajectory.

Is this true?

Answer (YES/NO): NO